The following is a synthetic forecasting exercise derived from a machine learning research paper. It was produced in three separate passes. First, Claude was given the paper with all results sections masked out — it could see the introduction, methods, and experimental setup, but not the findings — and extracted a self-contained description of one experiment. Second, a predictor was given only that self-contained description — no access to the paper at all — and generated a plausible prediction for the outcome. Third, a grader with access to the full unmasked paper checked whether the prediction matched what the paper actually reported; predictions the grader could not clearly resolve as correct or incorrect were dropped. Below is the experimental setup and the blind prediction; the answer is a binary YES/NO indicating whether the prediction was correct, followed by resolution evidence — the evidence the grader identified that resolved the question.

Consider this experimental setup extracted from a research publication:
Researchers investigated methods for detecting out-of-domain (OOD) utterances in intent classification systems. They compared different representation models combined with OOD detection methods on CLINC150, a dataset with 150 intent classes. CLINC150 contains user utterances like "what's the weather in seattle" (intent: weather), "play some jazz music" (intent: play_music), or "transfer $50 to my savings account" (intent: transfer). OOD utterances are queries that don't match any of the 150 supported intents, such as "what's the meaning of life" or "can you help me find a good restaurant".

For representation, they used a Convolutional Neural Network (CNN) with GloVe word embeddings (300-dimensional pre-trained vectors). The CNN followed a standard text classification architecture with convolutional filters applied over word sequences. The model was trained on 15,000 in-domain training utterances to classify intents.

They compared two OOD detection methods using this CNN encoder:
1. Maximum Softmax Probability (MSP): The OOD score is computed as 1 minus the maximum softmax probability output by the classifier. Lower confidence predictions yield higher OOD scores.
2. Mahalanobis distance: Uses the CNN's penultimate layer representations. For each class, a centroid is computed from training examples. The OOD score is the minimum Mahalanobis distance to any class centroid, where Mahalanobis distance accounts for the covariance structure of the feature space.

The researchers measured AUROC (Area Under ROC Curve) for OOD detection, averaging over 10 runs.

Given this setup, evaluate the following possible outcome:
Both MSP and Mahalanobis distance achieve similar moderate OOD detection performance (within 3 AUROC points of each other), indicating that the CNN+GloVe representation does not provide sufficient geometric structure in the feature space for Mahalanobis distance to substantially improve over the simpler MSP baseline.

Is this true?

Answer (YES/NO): YES